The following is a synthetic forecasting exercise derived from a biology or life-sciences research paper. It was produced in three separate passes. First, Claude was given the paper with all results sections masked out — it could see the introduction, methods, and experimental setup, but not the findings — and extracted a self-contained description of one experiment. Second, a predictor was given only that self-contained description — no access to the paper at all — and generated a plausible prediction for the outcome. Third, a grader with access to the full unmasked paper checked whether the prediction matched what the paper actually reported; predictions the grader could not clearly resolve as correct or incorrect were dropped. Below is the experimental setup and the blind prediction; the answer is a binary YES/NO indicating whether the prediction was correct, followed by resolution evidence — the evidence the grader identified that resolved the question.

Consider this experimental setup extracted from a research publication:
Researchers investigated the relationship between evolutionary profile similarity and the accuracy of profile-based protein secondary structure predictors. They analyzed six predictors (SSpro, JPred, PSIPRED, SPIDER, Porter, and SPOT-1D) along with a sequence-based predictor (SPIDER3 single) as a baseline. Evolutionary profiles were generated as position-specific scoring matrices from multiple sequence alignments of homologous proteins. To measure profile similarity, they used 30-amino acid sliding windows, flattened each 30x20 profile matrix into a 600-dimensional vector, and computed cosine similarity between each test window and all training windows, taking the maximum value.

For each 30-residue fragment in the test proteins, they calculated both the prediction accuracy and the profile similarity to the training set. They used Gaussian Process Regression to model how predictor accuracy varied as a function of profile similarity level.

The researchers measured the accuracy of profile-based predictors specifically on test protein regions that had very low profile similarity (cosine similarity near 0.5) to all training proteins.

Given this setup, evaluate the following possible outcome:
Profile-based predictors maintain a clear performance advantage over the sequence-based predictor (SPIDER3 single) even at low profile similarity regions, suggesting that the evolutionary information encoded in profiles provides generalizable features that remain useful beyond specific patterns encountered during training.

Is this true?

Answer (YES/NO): NO